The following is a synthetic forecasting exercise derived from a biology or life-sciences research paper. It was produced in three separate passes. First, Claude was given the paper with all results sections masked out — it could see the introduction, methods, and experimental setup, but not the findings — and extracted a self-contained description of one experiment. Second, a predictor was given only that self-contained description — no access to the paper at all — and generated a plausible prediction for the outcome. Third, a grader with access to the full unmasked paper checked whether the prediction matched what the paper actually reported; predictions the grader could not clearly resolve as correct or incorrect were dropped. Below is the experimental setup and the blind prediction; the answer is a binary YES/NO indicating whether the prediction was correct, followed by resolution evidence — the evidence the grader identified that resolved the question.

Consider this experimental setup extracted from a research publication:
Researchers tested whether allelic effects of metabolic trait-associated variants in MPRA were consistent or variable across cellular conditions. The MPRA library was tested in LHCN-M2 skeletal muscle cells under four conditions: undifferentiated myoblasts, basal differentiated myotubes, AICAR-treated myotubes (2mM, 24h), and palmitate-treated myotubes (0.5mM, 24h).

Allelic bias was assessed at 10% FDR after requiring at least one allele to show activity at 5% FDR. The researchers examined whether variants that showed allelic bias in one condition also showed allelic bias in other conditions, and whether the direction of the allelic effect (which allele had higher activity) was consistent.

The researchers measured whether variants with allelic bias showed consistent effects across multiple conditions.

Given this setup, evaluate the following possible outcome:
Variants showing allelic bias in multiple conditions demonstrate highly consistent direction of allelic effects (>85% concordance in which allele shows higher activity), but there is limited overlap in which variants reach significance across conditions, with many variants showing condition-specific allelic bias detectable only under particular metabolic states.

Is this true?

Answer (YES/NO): YES